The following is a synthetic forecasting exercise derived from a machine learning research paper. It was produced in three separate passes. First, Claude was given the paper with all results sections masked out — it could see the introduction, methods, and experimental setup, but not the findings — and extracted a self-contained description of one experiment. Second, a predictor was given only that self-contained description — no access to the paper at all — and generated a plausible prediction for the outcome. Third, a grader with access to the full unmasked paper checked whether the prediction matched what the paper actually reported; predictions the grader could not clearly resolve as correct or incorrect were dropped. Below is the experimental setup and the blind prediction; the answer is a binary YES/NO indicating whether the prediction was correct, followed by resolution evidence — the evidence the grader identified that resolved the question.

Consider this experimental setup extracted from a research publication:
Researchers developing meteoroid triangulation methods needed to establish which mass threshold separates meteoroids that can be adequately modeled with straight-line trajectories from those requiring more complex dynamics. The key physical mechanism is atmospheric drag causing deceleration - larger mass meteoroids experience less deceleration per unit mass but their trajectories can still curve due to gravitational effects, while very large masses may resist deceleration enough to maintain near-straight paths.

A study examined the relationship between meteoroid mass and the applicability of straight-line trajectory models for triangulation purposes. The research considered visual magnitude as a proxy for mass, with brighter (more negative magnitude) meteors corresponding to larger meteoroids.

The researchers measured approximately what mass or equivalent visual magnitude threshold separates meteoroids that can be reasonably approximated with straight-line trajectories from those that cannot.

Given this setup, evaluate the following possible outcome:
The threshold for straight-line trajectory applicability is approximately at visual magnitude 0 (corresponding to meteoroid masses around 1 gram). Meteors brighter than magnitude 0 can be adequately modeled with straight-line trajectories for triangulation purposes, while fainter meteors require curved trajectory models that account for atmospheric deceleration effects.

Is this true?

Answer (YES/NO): NO